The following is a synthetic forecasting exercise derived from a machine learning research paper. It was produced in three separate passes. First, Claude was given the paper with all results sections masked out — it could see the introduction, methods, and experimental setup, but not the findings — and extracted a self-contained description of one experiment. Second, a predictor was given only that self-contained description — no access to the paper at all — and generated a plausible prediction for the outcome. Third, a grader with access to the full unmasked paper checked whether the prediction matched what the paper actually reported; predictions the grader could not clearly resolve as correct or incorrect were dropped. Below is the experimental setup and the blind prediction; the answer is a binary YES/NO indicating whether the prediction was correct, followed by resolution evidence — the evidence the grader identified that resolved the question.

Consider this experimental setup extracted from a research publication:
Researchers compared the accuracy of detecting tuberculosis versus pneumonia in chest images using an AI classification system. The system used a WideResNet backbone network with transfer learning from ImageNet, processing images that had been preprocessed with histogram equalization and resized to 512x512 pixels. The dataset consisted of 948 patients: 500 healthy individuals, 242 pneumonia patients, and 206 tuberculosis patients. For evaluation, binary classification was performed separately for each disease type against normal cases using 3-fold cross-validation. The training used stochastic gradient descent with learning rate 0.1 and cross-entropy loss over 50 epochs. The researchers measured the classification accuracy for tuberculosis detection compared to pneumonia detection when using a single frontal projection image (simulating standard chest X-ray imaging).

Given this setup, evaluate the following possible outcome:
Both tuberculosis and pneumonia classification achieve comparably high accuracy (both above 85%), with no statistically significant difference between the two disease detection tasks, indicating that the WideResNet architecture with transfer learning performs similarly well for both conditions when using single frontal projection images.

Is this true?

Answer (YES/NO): NO